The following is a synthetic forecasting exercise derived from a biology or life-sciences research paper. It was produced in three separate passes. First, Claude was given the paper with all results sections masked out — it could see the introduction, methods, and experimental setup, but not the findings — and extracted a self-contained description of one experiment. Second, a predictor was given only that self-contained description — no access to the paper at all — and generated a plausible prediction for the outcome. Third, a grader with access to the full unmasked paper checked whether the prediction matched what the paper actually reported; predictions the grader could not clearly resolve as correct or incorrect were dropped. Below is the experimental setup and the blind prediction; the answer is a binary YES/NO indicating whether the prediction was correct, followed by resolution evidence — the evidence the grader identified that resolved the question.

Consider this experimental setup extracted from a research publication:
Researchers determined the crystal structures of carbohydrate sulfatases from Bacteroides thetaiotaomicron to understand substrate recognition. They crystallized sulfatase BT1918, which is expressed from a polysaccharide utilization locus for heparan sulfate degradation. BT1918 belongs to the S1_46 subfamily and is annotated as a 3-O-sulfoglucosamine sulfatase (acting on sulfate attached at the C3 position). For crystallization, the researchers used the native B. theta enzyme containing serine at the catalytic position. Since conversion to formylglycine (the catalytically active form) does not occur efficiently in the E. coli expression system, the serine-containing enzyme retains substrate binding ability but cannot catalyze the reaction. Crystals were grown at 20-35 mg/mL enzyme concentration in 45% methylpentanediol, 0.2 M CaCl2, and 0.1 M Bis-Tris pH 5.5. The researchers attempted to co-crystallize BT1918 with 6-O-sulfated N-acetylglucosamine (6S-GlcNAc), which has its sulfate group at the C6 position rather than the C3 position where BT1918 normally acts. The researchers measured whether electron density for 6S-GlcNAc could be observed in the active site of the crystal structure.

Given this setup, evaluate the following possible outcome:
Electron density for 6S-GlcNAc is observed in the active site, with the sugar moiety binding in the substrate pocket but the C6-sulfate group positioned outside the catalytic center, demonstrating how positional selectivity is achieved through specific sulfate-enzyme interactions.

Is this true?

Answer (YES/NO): YES